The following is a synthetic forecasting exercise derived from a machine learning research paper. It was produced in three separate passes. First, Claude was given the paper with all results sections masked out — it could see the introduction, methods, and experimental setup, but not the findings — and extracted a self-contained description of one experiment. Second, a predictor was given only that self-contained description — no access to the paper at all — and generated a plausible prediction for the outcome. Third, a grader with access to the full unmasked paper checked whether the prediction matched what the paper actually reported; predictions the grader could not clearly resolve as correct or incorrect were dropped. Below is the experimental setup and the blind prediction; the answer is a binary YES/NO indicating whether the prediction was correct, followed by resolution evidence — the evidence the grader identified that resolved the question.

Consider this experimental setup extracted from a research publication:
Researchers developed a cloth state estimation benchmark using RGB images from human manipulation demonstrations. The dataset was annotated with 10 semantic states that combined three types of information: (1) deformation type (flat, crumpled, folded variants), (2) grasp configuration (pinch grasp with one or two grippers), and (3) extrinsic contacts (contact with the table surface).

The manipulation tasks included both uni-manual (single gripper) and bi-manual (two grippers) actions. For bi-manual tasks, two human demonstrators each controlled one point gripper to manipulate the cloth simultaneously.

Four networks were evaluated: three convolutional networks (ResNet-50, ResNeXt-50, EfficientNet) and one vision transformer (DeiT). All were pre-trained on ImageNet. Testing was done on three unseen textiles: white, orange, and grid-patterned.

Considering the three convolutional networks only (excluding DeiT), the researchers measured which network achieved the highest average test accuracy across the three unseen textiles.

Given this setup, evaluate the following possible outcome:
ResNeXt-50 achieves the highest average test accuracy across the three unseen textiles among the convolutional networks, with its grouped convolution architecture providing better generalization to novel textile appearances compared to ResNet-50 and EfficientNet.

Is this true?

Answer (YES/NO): NO